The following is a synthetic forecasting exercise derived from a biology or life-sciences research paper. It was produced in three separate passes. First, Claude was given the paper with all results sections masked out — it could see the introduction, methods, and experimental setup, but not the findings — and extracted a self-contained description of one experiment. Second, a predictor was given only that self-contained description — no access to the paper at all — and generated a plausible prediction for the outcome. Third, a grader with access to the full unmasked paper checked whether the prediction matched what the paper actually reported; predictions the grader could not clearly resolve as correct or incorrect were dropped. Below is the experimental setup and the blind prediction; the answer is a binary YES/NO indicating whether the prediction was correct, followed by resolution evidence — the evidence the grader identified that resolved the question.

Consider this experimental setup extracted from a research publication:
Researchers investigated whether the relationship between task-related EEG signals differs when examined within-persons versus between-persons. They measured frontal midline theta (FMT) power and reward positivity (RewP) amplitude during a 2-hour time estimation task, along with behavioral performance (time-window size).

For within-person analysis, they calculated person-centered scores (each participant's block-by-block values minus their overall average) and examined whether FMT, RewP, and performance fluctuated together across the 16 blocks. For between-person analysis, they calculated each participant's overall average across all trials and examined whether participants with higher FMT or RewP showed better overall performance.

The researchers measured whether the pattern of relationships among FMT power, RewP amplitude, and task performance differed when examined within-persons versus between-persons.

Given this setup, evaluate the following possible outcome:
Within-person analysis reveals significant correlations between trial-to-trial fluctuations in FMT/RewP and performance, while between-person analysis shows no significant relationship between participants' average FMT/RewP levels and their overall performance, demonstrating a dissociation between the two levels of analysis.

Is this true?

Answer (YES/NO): NO